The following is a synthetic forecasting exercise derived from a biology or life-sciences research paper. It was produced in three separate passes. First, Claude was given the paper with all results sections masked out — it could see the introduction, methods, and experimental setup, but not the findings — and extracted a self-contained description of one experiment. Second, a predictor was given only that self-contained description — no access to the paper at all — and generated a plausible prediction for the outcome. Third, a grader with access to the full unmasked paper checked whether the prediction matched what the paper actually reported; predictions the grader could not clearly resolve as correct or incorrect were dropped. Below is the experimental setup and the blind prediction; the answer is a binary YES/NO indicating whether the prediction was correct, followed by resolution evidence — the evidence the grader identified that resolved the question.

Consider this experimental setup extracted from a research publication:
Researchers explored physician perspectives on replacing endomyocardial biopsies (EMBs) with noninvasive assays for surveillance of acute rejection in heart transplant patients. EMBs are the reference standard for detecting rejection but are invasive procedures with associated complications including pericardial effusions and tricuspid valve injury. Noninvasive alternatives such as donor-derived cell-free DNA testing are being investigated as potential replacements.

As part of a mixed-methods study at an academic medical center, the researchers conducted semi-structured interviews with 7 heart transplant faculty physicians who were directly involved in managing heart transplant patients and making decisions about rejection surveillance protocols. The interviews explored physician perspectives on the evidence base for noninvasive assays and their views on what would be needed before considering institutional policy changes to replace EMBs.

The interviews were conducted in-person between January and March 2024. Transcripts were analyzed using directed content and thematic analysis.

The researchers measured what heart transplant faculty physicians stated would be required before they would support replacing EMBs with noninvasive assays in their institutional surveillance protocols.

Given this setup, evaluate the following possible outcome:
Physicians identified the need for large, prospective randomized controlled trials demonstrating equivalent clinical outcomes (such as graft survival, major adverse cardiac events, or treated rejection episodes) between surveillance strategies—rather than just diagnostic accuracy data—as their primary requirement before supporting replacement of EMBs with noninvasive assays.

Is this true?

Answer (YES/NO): NO